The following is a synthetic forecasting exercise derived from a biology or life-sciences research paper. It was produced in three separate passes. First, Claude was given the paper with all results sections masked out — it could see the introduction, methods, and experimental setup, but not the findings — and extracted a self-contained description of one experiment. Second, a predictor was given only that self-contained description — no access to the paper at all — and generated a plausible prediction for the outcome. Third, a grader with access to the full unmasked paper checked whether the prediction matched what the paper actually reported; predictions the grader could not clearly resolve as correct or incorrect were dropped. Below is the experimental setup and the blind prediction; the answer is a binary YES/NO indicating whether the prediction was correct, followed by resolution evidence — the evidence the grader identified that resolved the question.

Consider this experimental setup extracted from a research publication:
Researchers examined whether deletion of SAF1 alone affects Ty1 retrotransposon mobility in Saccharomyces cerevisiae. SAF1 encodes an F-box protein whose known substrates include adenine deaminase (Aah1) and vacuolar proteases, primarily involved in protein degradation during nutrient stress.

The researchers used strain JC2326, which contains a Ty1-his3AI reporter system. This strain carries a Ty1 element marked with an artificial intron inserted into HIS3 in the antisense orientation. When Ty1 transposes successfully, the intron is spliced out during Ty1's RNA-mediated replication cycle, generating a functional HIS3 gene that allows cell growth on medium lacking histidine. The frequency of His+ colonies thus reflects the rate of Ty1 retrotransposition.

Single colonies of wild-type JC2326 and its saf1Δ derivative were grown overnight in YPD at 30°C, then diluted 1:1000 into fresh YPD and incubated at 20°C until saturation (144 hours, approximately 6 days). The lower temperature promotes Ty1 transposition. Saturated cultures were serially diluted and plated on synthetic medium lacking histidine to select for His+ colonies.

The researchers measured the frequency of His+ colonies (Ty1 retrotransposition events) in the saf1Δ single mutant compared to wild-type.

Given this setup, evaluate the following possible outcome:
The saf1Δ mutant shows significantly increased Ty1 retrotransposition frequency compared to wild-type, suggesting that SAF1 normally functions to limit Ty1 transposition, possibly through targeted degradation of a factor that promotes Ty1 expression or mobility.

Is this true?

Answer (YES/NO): YES